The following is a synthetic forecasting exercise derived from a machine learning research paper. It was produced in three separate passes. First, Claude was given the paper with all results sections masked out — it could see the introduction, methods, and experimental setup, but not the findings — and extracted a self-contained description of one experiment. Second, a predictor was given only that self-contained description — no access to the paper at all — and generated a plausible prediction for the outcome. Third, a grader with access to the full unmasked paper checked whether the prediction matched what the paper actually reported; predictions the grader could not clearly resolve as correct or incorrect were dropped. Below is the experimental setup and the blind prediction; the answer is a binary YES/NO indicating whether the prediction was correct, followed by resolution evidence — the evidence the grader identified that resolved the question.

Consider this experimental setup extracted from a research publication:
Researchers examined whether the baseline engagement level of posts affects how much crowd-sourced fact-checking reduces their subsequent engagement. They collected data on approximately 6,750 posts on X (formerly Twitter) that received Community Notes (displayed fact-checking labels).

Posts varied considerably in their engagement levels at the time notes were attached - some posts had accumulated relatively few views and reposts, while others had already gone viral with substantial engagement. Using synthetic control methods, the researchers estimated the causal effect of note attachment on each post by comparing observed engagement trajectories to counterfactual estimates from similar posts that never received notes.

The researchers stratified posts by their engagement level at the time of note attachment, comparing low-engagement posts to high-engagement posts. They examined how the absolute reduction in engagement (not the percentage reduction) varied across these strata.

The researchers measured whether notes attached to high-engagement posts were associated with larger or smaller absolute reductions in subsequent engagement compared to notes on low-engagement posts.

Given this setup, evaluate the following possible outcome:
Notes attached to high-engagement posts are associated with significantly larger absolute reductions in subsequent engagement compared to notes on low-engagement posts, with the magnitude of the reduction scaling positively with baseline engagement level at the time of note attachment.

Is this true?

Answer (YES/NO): YES